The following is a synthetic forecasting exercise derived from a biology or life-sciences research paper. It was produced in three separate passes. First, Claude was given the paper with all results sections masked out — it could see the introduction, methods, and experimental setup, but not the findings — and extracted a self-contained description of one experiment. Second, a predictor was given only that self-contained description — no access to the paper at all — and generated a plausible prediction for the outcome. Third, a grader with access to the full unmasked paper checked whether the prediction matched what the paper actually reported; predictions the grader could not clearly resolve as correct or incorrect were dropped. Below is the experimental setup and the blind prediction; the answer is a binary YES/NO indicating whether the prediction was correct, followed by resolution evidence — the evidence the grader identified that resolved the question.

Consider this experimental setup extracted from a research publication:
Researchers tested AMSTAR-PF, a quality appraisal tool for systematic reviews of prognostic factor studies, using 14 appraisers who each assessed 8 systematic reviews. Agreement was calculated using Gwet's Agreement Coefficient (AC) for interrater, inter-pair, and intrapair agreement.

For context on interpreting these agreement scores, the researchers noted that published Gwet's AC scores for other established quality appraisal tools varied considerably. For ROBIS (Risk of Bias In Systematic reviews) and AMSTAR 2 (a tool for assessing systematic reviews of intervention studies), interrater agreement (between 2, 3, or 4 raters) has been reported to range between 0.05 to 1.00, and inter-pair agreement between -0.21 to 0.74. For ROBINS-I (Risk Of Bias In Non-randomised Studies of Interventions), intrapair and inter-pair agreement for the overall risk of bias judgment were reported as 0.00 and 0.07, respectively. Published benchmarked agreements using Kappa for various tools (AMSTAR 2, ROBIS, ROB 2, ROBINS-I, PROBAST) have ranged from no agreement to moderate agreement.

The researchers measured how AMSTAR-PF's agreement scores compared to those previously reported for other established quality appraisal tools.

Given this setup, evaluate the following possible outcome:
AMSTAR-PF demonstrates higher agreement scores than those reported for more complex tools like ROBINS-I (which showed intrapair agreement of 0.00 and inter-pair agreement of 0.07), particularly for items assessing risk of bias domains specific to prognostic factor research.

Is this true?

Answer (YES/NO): NO